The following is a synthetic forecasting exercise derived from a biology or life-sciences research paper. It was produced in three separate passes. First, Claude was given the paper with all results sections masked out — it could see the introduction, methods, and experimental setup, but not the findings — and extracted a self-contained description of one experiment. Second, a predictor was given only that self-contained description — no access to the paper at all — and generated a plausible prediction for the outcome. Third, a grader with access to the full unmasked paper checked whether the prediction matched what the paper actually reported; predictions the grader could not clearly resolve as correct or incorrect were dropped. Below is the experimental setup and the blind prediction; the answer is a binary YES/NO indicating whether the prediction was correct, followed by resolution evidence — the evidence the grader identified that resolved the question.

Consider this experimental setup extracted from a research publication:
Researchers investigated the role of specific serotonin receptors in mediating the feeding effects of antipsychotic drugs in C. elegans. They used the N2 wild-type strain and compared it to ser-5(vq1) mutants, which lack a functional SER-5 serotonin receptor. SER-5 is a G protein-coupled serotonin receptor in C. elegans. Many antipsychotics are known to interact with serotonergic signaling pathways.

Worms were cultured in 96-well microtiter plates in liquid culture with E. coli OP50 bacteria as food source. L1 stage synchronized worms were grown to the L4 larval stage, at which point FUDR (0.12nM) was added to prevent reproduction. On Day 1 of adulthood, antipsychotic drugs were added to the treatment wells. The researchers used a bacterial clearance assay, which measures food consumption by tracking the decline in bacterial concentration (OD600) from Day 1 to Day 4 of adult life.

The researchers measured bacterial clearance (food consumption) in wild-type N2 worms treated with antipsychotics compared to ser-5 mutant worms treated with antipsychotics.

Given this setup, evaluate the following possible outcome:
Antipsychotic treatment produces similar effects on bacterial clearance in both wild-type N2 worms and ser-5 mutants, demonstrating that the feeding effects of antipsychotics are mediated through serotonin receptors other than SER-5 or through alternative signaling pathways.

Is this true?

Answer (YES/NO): NO